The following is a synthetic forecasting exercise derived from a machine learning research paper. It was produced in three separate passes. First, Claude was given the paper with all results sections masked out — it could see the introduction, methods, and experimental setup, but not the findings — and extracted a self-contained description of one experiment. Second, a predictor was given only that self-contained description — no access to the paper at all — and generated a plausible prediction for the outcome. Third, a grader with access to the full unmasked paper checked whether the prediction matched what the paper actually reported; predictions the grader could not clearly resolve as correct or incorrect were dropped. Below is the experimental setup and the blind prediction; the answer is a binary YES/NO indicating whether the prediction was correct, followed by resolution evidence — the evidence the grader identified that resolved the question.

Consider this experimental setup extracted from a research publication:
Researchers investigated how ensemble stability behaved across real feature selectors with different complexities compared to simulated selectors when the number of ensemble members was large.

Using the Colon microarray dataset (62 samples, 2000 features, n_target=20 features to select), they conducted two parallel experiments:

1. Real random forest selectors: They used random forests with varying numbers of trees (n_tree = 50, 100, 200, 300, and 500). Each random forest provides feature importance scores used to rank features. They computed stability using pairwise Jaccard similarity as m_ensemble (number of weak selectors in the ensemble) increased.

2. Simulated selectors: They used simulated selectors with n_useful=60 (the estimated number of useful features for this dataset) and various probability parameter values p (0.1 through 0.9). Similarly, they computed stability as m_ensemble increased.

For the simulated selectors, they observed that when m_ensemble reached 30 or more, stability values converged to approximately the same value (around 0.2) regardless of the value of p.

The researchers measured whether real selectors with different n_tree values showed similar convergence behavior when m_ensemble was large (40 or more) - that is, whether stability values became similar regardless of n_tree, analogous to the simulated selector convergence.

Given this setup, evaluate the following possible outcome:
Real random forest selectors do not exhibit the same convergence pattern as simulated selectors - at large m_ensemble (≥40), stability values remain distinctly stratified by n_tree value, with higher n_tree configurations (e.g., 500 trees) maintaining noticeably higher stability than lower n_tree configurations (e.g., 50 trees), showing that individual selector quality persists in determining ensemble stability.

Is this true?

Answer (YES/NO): YES